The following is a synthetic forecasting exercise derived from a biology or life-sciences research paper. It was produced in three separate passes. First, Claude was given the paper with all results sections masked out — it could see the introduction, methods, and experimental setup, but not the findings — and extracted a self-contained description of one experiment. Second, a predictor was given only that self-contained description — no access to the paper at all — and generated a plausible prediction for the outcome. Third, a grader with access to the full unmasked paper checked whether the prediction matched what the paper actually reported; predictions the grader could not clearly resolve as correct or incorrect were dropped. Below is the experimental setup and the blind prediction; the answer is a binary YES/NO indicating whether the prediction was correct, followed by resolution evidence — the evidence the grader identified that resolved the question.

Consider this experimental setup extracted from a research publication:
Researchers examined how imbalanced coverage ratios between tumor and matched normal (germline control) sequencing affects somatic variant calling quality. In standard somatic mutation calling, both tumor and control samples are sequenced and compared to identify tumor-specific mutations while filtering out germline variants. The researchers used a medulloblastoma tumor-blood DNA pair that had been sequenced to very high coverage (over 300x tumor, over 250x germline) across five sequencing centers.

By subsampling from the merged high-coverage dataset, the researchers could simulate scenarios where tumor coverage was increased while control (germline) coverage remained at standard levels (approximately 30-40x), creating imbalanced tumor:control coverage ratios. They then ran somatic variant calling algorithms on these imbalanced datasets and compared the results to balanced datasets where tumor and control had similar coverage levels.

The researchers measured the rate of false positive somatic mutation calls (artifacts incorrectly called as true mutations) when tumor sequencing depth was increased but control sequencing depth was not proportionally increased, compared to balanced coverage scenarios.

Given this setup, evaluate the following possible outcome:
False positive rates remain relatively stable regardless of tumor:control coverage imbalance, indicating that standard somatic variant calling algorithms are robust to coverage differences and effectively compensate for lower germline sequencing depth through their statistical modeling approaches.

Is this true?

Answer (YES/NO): NO